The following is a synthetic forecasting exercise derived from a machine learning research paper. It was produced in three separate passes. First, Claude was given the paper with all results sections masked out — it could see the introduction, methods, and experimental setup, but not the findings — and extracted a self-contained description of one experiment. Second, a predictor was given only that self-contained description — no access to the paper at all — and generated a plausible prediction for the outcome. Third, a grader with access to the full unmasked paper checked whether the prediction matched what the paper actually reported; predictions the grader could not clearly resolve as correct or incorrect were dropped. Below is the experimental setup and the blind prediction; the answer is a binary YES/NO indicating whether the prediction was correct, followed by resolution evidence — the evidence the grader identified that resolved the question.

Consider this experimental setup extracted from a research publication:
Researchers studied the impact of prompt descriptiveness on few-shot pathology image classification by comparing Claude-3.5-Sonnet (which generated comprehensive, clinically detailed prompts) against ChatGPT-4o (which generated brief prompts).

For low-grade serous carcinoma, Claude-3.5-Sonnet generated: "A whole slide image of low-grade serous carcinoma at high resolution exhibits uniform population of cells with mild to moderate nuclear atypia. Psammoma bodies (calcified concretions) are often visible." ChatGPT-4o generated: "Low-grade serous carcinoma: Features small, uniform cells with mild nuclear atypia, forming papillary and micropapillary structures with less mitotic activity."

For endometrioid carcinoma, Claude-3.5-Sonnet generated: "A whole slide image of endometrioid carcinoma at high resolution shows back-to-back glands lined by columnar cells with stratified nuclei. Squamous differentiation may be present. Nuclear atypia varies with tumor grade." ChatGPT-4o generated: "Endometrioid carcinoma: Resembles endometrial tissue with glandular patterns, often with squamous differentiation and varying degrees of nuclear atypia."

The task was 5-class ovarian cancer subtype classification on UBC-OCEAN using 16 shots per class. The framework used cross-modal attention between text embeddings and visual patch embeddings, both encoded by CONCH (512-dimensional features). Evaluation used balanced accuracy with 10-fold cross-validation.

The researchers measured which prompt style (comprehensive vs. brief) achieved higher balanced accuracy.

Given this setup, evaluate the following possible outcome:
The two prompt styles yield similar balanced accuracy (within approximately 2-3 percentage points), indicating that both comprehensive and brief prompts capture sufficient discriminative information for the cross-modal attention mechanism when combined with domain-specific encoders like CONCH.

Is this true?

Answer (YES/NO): NO